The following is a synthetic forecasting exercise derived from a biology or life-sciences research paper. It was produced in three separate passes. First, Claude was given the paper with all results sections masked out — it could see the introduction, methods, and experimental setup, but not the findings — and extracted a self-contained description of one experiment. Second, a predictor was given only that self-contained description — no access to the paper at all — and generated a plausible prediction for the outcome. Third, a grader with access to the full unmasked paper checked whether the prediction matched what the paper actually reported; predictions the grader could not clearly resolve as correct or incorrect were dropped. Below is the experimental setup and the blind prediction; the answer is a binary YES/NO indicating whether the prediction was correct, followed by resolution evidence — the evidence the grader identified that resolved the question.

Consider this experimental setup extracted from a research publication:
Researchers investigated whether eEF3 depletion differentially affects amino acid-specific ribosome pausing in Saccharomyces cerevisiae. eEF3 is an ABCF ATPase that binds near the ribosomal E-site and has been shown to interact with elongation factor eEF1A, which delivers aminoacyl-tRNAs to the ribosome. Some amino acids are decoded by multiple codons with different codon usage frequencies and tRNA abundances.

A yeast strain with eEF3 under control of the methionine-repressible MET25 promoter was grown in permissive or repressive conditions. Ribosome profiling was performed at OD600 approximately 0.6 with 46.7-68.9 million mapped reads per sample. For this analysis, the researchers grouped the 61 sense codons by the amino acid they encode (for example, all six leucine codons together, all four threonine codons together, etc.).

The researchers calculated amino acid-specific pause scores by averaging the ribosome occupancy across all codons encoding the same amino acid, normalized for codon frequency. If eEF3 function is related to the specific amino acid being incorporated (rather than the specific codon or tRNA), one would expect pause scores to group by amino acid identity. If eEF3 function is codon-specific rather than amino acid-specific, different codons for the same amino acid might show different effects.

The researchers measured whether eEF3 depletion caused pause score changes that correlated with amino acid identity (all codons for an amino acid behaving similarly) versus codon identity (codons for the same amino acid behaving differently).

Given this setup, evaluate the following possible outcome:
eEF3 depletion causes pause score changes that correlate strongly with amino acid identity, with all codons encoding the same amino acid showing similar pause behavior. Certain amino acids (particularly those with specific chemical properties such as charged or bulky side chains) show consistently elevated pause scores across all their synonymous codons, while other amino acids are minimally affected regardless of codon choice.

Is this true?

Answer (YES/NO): NO